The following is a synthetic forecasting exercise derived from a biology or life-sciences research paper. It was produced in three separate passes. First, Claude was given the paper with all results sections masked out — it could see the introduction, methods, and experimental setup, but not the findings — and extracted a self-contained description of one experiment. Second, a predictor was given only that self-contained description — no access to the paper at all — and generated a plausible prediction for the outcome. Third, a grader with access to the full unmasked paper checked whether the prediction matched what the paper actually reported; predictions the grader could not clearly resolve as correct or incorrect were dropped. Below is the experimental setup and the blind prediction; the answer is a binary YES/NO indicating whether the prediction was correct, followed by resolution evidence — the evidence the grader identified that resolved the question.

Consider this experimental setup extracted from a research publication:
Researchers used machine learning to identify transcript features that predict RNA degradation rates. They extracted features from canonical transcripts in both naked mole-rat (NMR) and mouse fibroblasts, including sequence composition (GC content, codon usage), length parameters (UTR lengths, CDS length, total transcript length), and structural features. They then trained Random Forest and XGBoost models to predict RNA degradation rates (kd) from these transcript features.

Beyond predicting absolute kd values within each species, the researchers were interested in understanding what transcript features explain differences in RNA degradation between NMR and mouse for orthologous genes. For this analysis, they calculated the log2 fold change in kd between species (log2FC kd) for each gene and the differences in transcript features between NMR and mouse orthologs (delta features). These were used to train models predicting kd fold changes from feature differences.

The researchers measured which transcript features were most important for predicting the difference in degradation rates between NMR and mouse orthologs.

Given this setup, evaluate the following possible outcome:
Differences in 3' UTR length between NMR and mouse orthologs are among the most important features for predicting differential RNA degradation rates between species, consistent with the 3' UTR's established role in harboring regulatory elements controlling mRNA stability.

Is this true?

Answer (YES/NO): NO